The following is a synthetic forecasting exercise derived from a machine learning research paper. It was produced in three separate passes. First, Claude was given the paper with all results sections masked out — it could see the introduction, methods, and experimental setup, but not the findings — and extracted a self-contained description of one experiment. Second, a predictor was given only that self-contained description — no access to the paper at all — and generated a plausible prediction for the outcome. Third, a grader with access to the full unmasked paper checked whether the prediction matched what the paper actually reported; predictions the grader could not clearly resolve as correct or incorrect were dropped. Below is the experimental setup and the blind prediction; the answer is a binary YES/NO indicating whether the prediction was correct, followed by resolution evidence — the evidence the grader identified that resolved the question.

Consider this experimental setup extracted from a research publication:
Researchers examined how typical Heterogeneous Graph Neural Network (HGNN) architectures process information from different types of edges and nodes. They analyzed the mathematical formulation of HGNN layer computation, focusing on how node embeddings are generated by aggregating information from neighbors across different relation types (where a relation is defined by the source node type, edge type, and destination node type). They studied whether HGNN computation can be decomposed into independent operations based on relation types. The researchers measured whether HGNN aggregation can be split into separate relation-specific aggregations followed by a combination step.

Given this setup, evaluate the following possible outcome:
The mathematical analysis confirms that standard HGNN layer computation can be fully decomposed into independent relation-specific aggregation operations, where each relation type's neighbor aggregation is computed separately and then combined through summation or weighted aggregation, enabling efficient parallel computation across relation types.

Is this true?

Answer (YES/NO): YES